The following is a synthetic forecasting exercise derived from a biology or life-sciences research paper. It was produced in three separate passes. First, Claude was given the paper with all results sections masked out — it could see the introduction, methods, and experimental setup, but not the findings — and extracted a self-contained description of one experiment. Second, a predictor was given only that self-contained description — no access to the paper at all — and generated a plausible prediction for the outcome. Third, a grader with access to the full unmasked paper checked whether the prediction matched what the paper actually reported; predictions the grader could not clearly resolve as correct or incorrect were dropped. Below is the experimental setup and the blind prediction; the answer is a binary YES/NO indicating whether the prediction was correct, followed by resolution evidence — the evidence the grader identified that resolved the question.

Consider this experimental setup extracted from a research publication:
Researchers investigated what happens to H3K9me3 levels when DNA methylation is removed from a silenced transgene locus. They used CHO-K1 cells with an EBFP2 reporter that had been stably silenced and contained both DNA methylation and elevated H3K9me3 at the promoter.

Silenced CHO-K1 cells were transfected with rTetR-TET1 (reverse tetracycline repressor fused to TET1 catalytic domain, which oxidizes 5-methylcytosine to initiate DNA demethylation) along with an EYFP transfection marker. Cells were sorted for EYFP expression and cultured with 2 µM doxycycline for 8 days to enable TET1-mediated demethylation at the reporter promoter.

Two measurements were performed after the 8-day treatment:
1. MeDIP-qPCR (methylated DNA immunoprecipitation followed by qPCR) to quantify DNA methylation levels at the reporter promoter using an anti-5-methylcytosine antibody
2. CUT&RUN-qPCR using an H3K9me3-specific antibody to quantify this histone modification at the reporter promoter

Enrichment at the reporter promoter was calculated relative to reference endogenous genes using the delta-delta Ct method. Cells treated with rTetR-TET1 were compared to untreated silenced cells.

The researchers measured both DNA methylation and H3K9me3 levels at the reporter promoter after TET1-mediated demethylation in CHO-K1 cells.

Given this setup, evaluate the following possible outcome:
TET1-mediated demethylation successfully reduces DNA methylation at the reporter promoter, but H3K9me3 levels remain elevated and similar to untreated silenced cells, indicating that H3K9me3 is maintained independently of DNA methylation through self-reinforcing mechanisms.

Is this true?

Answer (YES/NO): NO